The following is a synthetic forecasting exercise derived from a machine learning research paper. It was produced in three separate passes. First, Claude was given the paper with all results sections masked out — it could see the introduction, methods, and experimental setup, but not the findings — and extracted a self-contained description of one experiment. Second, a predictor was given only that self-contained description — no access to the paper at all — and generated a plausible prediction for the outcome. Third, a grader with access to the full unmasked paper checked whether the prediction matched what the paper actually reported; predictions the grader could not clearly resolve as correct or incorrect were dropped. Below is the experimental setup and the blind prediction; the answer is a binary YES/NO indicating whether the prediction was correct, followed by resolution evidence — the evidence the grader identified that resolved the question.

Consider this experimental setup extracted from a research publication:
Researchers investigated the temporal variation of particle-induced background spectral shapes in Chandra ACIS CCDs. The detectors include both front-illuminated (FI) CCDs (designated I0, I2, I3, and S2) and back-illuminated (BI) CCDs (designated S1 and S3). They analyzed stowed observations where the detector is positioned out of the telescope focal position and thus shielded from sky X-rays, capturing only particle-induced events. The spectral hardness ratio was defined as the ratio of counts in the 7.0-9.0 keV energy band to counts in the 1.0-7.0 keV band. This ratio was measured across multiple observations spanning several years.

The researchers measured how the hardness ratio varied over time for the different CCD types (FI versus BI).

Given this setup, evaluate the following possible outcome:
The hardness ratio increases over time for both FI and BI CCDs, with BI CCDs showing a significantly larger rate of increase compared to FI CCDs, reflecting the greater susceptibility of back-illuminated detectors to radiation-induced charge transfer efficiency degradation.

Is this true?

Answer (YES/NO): NO